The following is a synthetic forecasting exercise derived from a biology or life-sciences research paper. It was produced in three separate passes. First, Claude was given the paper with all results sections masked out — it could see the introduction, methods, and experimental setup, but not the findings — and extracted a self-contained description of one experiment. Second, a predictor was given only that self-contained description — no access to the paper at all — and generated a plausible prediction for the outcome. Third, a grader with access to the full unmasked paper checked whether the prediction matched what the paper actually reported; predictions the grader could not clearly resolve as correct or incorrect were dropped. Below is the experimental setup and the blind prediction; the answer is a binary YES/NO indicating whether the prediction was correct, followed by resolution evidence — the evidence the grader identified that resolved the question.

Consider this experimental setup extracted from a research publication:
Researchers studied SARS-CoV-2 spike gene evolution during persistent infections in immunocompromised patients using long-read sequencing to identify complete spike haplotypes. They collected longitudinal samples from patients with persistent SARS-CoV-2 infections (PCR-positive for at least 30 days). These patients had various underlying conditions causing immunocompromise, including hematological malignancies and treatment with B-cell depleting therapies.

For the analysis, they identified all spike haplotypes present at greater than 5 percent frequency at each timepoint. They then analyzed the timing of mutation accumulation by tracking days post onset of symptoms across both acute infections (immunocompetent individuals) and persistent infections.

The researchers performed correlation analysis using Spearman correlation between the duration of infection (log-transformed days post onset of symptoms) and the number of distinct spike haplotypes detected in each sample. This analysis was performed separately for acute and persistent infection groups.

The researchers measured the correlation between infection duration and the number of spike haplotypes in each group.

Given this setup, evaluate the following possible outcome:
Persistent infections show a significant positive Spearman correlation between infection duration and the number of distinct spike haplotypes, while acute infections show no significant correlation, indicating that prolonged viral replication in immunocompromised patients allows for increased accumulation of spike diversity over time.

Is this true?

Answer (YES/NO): YES